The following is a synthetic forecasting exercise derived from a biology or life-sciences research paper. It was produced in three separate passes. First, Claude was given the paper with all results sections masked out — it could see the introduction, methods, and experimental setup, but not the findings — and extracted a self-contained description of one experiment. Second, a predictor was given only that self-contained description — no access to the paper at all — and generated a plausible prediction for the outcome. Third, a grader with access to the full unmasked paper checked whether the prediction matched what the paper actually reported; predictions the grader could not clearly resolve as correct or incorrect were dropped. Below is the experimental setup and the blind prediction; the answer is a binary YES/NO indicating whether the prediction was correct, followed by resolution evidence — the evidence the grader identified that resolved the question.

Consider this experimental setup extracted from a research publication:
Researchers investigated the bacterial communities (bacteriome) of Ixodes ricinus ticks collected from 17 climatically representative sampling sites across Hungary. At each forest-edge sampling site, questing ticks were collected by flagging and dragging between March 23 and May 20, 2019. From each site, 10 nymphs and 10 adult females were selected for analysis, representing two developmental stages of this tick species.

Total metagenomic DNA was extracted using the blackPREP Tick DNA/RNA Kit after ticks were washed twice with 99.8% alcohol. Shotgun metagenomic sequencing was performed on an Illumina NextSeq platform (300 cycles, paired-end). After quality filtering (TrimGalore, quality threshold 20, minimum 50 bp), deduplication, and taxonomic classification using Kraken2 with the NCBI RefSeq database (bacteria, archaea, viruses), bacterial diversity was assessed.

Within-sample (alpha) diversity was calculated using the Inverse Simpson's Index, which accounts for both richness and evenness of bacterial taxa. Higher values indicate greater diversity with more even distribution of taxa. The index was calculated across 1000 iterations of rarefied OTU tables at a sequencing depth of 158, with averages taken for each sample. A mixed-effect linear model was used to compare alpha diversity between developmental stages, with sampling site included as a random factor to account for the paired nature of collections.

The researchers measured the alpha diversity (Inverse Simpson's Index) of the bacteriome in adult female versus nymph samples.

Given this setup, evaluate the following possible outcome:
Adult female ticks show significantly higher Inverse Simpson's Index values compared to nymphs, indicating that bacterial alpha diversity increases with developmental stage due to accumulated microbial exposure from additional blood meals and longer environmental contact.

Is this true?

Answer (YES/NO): NO